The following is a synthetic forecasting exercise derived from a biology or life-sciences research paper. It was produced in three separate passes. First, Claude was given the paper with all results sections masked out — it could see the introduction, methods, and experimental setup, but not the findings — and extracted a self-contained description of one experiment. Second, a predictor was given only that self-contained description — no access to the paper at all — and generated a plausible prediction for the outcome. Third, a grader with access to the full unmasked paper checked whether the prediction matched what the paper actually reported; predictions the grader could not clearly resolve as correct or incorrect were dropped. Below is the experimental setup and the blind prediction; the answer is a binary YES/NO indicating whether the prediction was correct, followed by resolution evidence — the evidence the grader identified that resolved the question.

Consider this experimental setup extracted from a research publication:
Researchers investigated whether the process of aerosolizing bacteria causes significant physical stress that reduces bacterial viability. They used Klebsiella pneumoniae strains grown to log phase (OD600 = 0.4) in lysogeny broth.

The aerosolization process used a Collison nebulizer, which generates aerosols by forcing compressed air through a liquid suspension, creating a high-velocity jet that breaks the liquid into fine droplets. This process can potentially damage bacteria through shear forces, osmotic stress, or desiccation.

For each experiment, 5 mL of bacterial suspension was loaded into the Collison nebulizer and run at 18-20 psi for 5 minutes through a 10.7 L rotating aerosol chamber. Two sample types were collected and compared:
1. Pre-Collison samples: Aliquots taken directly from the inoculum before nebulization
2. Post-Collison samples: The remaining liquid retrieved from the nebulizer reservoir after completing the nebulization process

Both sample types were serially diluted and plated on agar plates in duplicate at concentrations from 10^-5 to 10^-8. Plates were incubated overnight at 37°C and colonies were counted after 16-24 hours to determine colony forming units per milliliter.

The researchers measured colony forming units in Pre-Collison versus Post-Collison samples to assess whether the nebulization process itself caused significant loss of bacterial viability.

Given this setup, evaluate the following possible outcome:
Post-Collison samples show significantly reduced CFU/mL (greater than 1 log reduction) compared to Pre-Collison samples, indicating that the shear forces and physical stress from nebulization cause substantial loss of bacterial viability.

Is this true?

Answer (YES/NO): NO